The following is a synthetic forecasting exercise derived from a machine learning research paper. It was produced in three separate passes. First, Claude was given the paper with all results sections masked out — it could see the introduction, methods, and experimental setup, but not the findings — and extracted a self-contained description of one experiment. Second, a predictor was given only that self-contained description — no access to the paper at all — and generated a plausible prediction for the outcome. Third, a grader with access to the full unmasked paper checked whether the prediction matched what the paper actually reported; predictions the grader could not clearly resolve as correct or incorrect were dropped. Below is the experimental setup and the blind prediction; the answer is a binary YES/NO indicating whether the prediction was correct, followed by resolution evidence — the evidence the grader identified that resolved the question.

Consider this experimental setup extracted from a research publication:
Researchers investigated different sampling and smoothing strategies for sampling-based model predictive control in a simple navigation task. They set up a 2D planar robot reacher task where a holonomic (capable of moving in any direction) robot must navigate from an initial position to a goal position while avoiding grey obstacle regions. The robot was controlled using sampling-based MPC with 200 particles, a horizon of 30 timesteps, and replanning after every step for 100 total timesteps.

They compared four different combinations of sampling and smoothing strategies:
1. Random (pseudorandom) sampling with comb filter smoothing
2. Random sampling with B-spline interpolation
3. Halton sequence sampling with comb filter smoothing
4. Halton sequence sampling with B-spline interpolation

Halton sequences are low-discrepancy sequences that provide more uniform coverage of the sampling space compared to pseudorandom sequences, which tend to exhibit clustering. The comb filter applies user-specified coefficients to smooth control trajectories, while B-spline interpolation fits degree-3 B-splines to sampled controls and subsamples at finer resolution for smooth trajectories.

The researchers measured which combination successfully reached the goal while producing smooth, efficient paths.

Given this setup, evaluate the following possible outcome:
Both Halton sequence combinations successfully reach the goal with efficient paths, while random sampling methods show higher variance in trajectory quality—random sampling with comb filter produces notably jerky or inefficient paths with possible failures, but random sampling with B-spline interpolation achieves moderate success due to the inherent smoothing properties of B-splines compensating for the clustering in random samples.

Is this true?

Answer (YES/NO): NO